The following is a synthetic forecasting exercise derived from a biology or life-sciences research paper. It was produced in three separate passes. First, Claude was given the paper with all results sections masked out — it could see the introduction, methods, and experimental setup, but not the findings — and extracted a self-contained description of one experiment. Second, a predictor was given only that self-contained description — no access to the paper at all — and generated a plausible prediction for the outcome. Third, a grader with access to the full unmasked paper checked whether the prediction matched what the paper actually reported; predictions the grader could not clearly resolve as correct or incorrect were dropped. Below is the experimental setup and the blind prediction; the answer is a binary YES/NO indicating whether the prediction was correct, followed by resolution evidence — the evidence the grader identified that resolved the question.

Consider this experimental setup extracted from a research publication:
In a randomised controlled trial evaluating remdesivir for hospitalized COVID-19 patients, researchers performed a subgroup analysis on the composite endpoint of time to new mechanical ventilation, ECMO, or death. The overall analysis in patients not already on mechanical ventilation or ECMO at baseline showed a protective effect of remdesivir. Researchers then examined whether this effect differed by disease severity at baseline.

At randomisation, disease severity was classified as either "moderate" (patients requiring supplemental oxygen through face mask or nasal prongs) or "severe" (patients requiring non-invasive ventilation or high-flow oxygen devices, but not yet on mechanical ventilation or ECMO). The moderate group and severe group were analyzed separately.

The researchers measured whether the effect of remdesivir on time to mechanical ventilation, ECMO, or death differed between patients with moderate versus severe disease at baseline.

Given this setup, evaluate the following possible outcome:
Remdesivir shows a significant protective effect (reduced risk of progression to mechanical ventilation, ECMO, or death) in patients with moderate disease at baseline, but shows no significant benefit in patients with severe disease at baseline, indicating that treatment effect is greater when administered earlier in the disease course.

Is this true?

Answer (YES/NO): NO